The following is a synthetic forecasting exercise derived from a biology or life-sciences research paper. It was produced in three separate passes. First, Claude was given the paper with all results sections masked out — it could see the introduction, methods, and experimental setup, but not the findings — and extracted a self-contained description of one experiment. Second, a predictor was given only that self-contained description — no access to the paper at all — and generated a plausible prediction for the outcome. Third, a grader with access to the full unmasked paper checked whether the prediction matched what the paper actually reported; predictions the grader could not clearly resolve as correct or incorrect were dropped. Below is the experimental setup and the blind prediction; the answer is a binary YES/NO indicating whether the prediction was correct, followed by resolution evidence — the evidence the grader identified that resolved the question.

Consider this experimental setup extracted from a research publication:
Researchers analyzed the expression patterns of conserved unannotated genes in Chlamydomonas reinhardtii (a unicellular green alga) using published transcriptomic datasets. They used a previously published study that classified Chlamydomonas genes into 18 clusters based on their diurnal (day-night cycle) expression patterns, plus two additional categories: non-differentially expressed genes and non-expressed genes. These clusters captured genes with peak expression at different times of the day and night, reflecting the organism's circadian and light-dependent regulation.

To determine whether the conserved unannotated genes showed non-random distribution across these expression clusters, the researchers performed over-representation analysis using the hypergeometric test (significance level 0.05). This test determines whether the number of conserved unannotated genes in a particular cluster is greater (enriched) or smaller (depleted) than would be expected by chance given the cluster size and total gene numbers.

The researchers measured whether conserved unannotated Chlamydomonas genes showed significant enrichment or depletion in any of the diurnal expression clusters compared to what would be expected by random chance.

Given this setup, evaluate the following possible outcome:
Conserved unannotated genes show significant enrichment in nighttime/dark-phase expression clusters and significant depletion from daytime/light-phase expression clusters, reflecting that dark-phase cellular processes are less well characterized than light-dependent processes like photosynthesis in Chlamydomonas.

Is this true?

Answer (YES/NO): NO